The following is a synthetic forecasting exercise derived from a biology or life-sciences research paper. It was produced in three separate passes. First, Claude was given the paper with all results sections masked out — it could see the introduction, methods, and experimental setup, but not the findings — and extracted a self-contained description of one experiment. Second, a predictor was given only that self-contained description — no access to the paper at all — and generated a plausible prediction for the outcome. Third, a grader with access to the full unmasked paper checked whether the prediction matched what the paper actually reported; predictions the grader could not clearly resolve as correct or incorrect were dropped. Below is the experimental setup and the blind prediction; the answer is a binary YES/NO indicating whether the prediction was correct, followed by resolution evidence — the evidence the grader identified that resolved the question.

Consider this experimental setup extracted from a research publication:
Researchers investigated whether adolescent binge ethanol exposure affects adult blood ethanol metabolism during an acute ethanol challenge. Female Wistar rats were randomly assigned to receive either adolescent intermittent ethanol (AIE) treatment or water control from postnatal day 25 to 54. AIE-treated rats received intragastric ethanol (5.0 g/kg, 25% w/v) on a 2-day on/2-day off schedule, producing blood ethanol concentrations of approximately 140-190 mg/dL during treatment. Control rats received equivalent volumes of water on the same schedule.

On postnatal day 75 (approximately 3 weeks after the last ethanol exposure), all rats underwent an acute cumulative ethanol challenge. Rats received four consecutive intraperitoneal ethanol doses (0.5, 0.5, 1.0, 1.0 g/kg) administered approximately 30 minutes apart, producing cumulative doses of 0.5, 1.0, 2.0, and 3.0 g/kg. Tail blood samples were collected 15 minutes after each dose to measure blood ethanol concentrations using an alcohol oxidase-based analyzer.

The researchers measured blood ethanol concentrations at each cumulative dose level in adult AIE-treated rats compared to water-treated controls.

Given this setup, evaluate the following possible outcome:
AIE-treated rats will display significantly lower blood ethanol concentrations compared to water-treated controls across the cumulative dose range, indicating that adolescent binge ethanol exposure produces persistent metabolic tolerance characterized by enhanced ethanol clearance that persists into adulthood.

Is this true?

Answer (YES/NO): NO